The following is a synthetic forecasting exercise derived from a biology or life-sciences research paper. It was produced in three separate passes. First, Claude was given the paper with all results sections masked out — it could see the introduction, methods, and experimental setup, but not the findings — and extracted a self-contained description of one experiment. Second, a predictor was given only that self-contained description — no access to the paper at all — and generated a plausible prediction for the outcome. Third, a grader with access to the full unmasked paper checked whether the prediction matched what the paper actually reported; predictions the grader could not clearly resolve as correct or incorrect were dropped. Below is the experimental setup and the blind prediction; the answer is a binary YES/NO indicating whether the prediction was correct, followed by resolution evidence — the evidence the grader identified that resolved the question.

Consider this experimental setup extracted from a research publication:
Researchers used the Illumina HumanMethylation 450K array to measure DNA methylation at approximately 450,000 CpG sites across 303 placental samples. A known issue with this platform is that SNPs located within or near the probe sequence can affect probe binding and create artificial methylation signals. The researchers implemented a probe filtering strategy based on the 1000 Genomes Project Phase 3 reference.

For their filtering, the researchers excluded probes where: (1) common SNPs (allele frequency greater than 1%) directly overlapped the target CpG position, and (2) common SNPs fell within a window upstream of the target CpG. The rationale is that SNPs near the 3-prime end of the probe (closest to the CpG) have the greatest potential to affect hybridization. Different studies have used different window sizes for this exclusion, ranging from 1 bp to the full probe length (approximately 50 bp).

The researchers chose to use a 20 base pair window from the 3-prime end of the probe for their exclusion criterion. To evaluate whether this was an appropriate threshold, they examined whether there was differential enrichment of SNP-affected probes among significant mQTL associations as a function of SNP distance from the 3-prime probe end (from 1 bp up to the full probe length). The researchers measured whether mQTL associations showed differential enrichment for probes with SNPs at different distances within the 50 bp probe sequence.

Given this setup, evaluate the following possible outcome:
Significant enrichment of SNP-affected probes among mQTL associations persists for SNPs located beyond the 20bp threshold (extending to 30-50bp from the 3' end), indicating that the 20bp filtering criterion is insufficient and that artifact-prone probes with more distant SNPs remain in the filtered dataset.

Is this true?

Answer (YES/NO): NO